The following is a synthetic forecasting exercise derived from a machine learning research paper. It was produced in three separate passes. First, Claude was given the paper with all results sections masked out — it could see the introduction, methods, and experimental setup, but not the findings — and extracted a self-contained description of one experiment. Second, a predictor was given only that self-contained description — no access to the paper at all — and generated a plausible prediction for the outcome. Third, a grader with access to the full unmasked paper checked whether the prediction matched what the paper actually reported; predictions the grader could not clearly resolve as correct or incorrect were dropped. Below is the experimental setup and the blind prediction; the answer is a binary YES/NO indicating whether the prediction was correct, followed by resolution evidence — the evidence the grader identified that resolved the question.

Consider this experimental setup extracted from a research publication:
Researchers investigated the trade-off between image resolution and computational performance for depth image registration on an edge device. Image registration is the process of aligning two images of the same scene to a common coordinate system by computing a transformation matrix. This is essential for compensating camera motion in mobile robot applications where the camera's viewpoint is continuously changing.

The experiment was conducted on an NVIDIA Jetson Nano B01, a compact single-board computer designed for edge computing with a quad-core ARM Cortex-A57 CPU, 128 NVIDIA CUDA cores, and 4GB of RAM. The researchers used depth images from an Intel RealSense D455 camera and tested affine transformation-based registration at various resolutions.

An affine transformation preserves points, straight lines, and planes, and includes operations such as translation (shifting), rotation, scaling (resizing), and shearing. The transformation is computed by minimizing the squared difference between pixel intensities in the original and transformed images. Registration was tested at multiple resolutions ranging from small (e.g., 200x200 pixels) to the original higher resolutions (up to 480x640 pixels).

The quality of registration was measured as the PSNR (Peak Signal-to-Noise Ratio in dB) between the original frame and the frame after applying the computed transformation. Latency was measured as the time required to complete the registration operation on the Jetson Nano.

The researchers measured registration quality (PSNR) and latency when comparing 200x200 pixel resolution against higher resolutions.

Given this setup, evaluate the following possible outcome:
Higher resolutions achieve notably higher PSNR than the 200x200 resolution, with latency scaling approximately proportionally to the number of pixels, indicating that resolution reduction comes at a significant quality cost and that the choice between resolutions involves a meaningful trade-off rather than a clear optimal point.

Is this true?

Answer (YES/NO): NO